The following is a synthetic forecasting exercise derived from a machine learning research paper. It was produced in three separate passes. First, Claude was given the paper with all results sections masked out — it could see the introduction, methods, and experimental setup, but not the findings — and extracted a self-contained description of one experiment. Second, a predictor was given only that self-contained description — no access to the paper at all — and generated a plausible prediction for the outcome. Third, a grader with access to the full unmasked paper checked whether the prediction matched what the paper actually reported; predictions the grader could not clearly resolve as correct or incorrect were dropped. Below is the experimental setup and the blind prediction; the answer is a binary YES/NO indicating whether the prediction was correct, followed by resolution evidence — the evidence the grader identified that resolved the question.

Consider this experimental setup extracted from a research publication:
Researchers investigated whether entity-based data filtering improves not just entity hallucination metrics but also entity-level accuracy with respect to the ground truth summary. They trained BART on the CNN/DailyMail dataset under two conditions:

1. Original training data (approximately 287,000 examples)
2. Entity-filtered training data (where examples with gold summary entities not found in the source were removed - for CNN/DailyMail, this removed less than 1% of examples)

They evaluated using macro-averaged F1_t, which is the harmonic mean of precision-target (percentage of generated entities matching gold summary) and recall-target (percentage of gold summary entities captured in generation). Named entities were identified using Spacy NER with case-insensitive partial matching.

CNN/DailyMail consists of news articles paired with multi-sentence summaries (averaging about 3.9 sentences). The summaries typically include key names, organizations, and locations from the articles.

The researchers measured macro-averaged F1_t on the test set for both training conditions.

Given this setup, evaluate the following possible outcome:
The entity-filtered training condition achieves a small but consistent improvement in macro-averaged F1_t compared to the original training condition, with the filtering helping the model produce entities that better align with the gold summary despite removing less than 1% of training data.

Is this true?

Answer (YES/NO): NO